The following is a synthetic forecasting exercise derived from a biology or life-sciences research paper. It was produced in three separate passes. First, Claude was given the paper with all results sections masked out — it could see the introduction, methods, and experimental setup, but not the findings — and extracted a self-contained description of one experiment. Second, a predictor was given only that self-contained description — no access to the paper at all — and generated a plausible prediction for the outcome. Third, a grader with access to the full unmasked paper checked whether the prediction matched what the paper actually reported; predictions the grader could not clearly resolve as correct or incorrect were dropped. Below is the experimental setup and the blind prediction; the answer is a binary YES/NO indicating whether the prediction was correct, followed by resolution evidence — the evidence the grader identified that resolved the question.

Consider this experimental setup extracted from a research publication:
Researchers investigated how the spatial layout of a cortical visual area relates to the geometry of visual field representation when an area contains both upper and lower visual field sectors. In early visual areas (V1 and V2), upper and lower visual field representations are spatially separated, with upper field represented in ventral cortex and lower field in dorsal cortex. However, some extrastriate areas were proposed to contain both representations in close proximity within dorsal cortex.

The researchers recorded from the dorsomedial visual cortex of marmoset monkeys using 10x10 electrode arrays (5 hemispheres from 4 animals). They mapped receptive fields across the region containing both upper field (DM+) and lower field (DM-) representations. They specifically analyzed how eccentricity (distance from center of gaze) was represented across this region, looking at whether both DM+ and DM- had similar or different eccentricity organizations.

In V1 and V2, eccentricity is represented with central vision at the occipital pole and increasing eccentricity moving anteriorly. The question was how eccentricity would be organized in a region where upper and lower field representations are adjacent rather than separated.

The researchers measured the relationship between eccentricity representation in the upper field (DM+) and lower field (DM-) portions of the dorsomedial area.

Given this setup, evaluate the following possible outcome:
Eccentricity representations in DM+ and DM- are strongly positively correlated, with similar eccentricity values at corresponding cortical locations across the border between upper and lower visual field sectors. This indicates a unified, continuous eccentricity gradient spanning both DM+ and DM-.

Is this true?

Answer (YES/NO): NO